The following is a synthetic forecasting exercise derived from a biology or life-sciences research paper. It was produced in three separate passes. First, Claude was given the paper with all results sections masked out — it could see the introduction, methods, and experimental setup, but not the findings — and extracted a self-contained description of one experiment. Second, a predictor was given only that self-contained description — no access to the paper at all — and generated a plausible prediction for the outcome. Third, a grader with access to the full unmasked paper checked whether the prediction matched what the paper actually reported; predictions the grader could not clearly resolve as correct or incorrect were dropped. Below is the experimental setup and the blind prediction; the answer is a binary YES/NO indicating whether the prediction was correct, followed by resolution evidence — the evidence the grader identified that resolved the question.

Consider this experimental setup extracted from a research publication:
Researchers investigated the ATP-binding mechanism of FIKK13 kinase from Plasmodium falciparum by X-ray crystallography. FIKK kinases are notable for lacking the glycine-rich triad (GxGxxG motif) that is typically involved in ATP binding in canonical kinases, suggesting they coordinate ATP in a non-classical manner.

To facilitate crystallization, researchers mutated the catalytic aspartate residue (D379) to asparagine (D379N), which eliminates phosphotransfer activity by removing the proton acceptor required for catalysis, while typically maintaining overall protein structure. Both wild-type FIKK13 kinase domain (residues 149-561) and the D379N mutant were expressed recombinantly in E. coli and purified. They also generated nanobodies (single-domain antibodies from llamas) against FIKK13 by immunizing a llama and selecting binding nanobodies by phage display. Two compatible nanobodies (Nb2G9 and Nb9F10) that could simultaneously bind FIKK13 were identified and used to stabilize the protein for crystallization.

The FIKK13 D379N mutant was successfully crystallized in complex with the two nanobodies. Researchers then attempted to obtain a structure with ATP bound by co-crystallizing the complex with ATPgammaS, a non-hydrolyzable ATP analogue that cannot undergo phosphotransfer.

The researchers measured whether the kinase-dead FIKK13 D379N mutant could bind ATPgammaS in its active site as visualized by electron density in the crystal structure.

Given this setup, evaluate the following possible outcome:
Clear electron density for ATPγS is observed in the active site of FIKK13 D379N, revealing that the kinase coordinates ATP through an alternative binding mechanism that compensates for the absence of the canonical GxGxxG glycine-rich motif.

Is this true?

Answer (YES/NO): YES